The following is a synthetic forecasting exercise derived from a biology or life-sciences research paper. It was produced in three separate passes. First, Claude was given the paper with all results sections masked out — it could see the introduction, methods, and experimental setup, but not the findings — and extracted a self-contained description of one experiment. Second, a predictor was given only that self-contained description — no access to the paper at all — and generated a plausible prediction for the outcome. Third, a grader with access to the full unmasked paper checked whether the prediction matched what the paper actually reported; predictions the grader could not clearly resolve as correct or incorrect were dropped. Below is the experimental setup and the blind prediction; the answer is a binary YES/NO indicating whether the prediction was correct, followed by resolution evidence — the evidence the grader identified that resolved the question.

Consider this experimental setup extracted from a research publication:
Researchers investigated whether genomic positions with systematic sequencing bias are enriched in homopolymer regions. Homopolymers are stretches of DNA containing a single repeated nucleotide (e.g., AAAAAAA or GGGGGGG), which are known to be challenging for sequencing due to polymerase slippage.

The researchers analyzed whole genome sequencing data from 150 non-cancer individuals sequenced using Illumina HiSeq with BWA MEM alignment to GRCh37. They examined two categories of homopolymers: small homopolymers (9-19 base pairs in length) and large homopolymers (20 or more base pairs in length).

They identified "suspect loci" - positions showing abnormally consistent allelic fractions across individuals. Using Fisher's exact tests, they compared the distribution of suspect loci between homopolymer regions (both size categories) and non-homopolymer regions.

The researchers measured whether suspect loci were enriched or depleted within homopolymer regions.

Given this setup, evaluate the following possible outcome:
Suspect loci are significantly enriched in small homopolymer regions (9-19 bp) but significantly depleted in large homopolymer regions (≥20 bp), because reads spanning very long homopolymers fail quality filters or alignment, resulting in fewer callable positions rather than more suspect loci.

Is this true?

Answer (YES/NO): NO